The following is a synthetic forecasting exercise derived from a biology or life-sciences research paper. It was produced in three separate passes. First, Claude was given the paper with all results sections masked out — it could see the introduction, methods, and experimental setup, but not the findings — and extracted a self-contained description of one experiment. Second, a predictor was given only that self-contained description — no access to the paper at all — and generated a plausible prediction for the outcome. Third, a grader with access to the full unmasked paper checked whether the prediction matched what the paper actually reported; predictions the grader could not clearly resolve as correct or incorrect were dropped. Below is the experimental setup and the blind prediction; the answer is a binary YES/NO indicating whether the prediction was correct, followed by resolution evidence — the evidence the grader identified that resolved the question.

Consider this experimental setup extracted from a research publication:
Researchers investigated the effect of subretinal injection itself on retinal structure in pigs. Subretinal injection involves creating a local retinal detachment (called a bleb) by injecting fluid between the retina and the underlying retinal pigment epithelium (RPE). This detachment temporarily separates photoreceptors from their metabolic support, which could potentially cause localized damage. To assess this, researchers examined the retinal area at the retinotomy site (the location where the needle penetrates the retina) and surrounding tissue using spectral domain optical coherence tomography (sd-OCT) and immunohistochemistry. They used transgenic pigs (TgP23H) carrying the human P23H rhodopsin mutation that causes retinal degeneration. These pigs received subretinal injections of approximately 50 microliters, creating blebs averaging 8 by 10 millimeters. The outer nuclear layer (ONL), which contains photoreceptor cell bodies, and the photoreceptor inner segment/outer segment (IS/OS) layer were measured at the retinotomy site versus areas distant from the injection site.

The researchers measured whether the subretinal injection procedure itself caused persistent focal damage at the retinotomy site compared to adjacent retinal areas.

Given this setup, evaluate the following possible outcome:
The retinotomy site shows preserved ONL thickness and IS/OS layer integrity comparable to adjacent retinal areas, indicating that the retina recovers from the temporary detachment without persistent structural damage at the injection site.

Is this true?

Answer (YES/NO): NO